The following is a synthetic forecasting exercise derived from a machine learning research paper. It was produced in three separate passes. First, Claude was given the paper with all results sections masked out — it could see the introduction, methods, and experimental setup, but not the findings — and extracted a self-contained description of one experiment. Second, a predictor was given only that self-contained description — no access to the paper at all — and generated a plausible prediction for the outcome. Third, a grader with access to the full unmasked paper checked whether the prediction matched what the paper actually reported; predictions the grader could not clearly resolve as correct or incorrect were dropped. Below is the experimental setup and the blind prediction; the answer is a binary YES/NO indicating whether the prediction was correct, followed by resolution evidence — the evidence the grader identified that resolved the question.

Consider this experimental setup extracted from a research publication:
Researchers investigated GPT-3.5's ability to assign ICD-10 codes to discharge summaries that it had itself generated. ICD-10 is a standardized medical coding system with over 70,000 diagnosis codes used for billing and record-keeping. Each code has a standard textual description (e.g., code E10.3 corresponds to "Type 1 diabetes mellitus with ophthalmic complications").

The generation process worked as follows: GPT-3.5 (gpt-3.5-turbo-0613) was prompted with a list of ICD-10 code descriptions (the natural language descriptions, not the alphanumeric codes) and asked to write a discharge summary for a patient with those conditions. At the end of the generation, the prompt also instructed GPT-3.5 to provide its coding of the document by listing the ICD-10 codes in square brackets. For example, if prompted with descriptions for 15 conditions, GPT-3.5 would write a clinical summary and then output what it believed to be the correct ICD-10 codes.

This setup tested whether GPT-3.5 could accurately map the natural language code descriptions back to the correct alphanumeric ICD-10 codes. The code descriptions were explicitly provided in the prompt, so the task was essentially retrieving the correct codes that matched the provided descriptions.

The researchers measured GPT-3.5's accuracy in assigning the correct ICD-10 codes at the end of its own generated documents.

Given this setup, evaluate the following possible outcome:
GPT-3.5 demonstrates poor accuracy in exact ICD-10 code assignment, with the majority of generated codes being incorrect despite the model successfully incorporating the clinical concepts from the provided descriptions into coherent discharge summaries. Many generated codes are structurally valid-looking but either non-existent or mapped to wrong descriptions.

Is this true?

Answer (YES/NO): NO